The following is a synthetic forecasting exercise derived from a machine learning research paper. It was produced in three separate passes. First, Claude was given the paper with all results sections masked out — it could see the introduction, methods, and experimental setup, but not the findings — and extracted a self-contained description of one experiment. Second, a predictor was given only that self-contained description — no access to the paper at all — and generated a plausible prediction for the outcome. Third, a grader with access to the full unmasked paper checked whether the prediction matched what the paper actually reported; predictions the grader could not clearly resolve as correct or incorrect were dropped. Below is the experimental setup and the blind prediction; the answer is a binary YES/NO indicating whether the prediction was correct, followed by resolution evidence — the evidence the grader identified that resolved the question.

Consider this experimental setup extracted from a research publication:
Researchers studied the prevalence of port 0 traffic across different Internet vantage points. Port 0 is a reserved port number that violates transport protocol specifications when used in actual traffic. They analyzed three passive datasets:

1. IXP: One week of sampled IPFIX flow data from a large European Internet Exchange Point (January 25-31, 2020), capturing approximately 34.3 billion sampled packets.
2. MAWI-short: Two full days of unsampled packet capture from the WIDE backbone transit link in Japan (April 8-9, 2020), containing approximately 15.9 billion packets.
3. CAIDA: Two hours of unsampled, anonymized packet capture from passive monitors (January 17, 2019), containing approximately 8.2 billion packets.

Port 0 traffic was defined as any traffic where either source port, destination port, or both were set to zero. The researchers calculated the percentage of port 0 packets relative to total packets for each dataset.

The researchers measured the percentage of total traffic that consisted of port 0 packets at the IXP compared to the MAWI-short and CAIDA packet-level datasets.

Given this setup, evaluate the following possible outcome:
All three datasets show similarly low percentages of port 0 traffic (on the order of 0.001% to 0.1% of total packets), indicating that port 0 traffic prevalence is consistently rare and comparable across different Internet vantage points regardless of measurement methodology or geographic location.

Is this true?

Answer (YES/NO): NO